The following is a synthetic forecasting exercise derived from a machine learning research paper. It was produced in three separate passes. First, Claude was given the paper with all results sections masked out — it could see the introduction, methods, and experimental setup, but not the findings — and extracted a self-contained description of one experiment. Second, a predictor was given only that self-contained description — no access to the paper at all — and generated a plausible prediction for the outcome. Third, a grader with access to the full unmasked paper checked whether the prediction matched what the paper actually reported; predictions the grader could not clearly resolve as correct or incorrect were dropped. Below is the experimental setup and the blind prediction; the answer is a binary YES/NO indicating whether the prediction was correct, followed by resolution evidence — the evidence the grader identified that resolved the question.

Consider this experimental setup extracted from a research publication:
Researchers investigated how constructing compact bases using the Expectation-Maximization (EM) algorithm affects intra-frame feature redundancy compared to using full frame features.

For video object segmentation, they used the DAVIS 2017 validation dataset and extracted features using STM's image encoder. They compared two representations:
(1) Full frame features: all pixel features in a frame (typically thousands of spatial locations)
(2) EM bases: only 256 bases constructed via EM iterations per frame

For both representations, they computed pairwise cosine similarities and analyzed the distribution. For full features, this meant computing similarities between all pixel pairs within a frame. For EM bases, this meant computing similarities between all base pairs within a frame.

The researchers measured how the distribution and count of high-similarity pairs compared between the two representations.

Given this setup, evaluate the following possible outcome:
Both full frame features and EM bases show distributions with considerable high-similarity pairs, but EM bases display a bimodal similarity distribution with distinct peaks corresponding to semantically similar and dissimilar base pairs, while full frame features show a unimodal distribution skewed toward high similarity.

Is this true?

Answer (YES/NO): NO